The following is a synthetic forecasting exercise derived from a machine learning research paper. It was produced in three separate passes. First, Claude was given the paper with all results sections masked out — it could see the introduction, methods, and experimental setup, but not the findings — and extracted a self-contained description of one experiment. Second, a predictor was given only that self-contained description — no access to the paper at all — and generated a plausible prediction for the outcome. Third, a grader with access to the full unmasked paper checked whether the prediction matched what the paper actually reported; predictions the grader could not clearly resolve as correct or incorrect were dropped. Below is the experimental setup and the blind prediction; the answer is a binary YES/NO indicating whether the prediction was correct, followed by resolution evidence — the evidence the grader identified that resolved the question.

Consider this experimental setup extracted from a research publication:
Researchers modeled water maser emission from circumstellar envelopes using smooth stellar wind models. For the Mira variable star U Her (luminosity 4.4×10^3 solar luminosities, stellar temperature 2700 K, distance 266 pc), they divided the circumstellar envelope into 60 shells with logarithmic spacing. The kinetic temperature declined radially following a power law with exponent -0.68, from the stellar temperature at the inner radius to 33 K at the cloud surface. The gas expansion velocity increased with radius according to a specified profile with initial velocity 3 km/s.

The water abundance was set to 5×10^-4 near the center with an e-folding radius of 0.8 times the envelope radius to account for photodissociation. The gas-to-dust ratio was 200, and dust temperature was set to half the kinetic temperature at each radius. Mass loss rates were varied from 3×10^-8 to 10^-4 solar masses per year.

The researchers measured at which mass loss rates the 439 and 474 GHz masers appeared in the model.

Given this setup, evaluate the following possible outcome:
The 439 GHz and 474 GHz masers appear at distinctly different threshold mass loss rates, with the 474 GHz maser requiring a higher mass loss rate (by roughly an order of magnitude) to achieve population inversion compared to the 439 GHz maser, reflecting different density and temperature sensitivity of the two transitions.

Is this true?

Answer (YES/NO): NO